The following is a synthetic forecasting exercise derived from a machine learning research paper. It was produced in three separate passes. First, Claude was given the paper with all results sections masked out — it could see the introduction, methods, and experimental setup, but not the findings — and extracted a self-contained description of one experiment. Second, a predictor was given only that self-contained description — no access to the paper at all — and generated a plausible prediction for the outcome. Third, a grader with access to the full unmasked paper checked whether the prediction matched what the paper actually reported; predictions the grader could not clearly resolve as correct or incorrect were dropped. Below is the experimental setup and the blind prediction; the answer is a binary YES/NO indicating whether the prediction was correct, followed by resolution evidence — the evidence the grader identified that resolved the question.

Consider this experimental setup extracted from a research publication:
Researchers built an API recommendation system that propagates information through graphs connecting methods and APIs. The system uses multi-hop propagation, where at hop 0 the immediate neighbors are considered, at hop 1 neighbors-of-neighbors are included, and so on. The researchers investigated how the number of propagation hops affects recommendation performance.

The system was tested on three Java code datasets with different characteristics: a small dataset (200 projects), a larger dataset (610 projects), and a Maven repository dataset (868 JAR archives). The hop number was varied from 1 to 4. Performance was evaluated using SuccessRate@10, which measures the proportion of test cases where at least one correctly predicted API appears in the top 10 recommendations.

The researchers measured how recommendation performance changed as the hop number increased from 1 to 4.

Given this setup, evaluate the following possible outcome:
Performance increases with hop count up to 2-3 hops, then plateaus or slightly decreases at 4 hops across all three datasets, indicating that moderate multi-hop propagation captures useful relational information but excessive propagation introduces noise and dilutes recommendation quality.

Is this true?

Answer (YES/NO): NO